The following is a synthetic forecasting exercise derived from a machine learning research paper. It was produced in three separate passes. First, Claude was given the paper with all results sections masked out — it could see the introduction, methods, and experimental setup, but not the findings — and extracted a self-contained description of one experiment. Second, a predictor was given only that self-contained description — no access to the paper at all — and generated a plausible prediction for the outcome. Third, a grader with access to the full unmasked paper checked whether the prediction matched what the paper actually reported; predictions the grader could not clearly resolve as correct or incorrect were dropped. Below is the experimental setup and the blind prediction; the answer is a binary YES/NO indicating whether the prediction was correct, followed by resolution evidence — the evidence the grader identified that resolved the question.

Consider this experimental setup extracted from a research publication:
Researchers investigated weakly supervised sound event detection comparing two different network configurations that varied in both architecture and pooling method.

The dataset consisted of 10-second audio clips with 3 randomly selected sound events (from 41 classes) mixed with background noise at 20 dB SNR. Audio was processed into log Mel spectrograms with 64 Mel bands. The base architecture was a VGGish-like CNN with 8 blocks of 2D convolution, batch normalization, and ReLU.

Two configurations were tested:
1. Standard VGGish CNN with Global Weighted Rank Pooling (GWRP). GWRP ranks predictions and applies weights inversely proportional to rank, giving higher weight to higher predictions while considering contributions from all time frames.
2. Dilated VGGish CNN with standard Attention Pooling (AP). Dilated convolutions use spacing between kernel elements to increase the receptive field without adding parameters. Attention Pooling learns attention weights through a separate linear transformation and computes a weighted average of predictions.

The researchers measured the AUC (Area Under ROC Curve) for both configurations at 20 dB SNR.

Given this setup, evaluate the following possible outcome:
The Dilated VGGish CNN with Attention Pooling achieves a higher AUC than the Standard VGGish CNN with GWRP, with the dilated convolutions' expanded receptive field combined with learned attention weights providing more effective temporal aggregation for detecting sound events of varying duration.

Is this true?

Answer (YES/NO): NO